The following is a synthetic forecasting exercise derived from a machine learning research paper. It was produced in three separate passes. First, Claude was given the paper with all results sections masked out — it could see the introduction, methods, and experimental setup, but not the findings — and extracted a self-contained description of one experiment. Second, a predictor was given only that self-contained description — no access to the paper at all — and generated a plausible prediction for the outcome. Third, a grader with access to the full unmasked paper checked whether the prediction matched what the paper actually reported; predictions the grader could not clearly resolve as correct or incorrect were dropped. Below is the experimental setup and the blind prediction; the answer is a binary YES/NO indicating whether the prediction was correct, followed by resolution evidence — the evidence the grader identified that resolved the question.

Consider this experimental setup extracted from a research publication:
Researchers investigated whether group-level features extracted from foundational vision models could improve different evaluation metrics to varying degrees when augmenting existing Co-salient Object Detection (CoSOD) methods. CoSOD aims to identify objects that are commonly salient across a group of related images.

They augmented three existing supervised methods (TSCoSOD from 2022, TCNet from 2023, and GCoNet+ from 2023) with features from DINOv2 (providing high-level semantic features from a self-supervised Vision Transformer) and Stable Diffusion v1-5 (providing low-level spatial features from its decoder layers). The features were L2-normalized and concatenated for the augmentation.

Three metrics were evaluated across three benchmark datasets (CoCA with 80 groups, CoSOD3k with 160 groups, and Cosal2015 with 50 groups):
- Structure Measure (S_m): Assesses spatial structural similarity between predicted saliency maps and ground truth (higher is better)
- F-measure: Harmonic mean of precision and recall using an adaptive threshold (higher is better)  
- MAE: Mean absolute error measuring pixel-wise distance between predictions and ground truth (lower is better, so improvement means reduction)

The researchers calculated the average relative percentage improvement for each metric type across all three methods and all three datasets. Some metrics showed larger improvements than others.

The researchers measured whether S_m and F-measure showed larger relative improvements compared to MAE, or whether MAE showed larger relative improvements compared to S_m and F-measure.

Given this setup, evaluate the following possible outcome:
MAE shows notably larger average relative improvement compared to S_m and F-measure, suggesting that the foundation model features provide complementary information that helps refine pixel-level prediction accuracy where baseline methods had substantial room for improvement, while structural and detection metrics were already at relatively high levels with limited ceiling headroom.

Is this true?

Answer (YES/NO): YES